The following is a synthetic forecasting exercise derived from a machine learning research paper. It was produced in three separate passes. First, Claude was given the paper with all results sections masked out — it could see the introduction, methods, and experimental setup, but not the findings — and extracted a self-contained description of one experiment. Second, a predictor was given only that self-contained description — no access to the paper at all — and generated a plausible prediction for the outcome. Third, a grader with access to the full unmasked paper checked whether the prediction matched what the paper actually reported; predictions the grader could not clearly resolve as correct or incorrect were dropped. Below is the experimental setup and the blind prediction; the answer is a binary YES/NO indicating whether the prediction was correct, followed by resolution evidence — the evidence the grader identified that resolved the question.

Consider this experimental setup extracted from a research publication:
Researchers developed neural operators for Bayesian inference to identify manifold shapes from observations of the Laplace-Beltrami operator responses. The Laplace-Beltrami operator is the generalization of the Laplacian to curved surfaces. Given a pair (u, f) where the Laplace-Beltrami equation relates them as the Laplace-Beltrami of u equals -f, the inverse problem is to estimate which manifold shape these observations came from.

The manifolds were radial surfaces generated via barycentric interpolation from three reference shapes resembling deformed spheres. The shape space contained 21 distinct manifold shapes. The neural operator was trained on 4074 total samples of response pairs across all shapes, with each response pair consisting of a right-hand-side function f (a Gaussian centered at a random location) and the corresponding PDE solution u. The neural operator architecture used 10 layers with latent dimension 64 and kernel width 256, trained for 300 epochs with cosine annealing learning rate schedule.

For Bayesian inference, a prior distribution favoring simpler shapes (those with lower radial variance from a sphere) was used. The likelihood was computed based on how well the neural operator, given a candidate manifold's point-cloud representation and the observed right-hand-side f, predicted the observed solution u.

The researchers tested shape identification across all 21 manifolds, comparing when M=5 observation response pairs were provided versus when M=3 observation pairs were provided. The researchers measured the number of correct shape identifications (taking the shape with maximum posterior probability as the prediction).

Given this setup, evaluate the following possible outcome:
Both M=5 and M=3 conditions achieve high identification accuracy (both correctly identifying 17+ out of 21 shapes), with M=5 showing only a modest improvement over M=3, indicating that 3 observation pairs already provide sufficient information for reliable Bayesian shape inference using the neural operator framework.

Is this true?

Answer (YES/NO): YES